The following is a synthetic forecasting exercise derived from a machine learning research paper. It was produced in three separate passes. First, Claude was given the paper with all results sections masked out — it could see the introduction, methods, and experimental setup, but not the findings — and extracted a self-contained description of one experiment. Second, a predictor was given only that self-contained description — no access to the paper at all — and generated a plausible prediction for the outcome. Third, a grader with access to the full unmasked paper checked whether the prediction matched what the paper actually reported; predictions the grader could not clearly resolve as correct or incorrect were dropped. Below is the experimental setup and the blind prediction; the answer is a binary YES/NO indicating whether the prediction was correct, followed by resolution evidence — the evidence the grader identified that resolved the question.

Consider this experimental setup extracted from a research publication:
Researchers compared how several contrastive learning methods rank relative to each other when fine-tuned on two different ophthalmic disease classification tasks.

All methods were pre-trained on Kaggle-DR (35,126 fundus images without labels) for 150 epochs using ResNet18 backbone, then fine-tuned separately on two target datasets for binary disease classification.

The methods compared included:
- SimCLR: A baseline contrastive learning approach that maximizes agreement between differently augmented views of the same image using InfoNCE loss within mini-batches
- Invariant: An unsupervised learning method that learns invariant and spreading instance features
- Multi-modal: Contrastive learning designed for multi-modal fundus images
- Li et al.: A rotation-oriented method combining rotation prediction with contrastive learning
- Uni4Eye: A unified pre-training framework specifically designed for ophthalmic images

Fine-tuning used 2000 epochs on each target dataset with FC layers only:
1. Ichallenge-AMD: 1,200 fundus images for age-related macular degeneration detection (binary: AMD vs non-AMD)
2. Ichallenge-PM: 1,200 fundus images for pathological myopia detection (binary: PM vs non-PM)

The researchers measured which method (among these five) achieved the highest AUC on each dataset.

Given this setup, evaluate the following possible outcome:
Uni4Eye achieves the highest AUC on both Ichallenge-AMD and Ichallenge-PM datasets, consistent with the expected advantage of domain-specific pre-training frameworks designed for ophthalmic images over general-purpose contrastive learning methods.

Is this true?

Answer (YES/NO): NO